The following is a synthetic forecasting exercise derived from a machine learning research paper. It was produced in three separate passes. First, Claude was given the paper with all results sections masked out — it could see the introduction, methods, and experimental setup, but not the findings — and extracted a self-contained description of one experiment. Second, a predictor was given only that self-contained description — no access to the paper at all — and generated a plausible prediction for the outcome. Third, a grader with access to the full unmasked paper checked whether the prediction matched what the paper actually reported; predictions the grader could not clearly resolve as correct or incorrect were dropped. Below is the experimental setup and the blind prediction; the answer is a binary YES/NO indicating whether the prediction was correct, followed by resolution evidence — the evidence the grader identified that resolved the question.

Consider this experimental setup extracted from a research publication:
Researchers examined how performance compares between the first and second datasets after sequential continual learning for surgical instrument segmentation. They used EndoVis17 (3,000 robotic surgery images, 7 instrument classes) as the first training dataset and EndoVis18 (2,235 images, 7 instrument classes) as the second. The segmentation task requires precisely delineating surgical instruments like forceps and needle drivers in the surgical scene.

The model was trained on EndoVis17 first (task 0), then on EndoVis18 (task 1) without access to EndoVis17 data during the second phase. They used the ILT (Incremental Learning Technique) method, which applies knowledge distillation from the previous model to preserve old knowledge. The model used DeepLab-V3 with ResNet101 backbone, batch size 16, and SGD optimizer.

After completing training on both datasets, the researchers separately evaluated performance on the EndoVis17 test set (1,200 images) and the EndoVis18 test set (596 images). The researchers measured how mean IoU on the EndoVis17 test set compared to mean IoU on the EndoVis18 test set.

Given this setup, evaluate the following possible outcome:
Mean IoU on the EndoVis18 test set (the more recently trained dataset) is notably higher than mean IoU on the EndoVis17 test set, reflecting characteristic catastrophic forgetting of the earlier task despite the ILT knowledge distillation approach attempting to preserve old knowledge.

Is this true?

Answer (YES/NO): NO